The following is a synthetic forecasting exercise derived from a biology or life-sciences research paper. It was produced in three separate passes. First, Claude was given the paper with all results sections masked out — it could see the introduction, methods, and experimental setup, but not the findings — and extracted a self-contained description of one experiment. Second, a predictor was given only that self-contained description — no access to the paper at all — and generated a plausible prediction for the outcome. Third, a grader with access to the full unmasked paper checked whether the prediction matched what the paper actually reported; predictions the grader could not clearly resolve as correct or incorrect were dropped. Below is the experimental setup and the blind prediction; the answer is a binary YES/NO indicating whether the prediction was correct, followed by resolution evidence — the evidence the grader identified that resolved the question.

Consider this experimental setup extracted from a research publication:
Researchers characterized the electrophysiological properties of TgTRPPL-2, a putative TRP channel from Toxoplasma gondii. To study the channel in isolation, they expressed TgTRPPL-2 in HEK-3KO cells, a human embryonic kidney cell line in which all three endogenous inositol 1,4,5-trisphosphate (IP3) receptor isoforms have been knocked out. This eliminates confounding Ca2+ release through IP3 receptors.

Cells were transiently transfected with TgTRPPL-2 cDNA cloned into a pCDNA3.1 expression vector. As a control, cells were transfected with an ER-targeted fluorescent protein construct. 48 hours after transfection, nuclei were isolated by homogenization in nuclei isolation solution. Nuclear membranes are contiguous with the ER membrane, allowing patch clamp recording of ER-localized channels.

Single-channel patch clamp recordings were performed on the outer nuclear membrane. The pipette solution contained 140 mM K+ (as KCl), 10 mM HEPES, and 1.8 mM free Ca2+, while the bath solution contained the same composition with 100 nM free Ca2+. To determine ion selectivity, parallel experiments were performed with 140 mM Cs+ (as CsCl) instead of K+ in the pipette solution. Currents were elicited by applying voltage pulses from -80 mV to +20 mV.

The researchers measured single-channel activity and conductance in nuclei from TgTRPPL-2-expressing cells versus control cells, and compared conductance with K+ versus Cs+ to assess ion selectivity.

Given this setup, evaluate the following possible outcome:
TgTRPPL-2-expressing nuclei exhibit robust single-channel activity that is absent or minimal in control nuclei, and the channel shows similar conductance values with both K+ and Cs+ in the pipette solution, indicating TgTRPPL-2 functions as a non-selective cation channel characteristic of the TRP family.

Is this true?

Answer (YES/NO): YES